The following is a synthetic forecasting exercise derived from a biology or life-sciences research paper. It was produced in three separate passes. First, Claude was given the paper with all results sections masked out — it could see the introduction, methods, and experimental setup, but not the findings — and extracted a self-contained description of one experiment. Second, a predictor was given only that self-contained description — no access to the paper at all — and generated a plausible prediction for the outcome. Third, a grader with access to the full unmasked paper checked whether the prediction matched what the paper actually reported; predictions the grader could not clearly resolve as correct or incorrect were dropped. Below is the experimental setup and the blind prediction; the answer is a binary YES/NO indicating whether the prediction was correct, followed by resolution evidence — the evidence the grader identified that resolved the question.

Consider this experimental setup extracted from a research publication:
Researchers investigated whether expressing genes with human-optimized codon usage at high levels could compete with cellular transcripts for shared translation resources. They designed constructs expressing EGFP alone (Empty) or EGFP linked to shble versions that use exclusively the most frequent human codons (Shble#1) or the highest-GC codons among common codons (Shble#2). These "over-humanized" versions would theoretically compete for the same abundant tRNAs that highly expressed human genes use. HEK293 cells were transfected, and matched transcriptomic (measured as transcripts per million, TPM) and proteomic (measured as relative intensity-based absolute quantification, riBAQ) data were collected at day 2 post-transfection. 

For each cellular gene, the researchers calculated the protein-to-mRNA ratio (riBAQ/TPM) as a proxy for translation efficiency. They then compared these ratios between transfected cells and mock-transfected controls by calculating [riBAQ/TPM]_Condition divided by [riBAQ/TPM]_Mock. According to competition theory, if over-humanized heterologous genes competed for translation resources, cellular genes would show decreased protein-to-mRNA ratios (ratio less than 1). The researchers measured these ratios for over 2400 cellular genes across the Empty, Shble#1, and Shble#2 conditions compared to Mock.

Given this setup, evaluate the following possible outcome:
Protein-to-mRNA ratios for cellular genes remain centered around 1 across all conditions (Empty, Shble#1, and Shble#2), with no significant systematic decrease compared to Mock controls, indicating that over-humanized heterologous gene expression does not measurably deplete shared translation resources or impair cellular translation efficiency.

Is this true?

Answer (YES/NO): YES